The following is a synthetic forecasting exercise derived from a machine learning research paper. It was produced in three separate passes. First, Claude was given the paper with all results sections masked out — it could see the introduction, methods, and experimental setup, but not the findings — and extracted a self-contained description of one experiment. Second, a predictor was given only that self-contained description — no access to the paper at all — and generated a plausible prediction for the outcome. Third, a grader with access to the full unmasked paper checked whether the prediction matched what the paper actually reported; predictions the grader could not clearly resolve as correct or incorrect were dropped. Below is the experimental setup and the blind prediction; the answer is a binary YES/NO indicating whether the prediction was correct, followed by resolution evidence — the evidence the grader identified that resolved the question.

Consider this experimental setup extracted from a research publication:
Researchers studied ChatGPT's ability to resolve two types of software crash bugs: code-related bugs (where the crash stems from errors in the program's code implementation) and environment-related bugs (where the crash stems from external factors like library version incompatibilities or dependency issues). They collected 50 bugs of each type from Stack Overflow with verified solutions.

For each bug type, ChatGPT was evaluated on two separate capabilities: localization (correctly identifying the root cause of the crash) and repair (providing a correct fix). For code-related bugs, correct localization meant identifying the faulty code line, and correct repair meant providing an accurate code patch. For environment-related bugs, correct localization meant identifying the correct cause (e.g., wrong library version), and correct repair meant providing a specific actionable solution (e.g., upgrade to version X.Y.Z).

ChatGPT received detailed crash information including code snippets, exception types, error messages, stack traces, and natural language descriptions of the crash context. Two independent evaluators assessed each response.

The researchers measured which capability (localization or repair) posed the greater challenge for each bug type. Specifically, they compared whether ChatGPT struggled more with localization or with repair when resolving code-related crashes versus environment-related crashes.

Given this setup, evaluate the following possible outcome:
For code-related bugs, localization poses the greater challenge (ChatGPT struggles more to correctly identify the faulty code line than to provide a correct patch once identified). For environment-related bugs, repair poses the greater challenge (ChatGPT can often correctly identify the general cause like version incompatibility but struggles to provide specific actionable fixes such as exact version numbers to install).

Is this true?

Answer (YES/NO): YES